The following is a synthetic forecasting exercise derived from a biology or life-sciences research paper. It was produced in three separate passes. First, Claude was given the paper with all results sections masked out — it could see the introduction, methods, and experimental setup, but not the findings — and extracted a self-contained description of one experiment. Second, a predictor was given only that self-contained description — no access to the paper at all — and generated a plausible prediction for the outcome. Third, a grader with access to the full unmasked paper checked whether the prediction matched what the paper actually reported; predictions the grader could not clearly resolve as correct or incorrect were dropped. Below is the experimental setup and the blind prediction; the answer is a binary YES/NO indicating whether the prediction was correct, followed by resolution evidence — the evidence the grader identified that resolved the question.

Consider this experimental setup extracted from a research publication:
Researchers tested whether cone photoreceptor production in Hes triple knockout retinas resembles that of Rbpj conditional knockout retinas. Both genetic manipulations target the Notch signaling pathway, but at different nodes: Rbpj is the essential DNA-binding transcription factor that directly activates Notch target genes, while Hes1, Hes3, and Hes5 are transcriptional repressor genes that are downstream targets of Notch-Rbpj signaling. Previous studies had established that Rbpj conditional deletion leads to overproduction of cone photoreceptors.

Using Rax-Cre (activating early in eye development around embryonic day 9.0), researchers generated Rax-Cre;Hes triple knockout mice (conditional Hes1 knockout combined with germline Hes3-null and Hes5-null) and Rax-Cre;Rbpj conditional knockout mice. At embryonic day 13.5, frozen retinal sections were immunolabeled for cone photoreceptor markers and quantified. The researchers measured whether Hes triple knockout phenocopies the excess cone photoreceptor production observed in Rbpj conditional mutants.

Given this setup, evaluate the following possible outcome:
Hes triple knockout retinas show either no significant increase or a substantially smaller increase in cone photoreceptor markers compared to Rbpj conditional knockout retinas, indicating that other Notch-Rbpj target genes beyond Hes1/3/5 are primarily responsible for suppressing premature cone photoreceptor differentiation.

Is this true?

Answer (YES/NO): YES